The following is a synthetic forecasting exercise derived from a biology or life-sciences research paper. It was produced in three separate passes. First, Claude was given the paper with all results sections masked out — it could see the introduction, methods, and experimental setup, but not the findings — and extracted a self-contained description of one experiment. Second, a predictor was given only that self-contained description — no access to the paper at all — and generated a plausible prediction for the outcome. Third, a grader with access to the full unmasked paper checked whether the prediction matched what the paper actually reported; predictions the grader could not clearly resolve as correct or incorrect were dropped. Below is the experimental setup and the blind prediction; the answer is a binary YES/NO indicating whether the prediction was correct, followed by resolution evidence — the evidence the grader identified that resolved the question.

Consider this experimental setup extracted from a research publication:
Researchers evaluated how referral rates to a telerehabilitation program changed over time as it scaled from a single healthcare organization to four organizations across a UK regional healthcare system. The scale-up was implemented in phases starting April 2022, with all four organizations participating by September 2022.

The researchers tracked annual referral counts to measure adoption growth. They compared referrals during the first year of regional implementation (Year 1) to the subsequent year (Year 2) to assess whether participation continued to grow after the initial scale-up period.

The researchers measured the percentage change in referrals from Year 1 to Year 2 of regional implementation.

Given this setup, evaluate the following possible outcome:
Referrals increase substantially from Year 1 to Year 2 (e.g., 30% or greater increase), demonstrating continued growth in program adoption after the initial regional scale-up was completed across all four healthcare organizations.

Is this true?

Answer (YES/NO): YES